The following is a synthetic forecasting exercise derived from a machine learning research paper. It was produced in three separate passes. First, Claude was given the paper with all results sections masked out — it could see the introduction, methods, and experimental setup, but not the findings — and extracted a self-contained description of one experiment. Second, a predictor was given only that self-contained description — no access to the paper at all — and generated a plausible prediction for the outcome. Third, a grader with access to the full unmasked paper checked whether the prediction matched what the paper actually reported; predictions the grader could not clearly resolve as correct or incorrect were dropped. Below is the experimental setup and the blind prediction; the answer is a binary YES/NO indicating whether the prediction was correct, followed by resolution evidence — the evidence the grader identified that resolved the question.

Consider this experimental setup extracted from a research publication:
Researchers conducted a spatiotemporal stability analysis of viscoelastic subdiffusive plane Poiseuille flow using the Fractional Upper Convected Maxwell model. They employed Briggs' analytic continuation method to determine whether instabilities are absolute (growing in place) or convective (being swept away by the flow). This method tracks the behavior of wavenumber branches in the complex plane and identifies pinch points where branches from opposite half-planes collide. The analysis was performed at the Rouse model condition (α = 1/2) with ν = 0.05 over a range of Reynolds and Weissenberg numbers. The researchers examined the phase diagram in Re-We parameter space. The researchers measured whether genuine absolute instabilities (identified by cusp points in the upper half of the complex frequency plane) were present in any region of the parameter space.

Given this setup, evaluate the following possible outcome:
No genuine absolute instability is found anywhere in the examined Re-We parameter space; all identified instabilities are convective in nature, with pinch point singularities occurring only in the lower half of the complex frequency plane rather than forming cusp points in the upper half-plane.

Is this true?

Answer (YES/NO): NO